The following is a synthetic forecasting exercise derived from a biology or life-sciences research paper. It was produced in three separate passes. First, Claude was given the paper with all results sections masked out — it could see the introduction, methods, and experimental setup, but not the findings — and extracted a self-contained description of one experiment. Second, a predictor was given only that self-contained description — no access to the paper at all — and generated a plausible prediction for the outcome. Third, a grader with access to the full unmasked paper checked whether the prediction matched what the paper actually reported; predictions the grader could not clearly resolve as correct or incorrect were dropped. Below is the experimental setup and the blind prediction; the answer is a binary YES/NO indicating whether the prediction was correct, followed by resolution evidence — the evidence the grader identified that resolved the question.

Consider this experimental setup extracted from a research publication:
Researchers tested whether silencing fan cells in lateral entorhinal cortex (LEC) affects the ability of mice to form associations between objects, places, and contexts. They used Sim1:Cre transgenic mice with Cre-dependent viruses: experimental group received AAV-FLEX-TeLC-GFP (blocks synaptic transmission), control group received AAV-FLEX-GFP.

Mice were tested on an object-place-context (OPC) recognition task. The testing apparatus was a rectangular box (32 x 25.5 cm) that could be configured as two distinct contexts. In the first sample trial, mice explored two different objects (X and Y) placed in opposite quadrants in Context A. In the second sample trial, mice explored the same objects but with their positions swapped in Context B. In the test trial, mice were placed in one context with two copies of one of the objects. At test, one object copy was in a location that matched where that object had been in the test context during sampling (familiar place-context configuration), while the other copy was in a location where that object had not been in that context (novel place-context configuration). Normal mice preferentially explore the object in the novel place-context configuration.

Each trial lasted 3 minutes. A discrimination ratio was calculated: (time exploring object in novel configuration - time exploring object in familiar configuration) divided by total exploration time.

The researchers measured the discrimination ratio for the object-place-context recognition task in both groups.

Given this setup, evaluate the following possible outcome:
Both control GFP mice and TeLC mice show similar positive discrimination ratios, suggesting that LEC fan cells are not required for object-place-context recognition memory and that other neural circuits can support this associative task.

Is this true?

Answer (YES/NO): NO